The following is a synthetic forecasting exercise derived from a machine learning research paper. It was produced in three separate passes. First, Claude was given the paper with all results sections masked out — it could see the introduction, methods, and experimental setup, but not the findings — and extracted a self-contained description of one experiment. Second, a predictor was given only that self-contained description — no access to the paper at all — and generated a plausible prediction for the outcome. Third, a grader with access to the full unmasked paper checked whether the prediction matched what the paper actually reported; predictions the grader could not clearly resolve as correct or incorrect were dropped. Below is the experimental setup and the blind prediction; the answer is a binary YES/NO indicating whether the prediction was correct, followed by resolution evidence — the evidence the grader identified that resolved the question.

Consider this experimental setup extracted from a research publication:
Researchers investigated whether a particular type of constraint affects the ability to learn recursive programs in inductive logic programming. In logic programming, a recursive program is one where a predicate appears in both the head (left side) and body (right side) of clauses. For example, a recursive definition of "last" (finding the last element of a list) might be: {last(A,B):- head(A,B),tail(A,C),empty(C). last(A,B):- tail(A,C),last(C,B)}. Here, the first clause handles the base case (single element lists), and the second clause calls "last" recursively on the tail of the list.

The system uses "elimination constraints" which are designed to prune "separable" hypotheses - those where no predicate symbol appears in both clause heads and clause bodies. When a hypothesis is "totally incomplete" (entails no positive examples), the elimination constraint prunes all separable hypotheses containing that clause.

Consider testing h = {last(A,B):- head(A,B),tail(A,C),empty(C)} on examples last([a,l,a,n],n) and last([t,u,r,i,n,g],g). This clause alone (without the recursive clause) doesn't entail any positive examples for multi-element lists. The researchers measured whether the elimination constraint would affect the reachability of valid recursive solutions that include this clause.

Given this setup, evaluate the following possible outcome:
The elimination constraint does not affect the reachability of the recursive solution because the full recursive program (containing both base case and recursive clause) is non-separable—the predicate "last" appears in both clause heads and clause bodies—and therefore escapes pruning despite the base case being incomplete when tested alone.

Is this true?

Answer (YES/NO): YES